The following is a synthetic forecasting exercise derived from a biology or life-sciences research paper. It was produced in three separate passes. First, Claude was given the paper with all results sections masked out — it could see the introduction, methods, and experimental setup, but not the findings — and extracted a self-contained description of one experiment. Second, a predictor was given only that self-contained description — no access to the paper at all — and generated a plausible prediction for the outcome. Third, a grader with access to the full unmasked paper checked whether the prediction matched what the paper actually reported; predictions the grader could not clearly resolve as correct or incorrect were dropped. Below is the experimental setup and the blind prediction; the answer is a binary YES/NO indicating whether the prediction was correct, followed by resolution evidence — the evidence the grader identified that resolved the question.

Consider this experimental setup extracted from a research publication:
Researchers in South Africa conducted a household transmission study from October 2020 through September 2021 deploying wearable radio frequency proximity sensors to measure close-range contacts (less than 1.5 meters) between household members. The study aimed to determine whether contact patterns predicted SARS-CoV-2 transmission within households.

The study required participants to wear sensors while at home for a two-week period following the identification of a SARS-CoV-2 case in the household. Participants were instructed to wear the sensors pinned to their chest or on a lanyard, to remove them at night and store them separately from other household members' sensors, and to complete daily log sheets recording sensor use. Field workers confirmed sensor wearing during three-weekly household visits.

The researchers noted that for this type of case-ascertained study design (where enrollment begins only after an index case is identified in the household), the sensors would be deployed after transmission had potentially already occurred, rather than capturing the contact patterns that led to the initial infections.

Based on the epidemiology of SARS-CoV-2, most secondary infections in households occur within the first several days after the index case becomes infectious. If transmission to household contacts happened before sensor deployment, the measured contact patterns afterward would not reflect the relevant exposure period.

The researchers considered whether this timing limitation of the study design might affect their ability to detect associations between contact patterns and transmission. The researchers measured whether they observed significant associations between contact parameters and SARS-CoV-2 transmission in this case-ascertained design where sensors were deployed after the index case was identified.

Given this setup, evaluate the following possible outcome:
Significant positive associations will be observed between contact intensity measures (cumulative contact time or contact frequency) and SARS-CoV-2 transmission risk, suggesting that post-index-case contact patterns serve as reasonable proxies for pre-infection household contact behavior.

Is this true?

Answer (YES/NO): NO